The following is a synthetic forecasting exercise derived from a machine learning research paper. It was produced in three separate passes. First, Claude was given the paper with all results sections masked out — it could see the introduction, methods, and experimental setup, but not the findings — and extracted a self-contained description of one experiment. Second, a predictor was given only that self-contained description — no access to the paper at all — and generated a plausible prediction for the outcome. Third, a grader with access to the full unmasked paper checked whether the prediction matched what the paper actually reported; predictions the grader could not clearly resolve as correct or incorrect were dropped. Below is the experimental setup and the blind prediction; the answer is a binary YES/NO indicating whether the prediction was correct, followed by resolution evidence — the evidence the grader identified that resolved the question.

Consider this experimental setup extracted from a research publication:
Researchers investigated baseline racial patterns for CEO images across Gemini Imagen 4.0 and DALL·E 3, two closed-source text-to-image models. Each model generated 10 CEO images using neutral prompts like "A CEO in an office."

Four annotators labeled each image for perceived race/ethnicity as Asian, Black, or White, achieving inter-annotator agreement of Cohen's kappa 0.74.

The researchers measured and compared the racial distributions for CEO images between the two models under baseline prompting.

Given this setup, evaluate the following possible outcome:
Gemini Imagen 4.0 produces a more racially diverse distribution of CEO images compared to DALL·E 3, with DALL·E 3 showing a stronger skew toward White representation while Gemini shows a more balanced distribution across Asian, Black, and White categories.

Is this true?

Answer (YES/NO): NO